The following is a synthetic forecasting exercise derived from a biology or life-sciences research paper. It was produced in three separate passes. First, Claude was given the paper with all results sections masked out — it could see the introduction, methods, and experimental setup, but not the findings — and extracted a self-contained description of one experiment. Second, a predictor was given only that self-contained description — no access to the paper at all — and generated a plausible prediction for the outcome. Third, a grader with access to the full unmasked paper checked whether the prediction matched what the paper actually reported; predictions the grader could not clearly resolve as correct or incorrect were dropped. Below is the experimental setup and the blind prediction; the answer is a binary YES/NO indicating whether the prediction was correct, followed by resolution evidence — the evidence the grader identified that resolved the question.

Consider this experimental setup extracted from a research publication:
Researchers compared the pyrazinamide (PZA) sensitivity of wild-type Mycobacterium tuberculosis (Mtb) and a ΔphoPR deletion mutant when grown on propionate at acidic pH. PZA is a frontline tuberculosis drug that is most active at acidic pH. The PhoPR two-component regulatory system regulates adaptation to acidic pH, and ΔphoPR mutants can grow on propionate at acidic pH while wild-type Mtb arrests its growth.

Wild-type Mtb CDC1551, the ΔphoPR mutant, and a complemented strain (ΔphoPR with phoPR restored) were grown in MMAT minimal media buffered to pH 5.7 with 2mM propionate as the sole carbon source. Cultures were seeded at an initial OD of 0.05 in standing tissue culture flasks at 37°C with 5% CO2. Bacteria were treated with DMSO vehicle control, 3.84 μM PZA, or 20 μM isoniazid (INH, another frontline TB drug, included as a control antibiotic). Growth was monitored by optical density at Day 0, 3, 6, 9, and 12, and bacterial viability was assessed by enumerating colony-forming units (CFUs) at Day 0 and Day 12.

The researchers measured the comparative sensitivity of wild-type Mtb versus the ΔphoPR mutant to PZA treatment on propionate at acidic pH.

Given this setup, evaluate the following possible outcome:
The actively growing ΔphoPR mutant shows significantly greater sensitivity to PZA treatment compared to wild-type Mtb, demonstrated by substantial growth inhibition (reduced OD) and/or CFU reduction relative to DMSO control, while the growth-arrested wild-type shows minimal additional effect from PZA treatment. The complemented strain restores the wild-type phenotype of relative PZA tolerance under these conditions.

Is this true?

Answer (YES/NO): NO